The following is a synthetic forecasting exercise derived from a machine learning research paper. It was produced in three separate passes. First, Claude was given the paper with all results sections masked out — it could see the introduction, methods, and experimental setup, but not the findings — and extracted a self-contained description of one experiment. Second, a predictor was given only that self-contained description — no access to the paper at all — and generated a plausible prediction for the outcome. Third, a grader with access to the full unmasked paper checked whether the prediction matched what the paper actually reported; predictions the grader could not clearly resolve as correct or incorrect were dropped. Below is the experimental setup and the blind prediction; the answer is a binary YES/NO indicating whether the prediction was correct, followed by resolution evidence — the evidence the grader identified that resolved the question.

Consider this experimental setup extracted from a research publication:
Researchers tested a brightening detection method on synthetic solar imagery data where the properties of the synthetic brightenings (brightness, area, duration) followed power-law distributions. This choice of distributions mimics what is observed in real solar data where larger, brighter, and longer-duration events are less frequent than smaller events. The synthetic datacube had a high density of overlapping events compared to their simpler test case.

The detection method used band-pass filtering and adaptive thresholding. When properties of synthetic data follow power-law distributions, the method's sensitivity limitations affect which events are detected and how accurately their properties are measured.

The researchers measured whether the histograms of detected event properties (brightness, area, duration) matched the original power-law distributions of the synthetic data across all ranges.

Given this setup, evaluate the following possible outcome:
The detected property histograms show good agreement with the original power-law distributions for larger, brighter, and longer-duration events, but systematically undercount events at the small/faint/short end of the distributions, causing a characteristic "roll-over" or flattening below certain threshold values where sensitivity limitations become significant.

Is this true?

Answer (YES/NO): YES